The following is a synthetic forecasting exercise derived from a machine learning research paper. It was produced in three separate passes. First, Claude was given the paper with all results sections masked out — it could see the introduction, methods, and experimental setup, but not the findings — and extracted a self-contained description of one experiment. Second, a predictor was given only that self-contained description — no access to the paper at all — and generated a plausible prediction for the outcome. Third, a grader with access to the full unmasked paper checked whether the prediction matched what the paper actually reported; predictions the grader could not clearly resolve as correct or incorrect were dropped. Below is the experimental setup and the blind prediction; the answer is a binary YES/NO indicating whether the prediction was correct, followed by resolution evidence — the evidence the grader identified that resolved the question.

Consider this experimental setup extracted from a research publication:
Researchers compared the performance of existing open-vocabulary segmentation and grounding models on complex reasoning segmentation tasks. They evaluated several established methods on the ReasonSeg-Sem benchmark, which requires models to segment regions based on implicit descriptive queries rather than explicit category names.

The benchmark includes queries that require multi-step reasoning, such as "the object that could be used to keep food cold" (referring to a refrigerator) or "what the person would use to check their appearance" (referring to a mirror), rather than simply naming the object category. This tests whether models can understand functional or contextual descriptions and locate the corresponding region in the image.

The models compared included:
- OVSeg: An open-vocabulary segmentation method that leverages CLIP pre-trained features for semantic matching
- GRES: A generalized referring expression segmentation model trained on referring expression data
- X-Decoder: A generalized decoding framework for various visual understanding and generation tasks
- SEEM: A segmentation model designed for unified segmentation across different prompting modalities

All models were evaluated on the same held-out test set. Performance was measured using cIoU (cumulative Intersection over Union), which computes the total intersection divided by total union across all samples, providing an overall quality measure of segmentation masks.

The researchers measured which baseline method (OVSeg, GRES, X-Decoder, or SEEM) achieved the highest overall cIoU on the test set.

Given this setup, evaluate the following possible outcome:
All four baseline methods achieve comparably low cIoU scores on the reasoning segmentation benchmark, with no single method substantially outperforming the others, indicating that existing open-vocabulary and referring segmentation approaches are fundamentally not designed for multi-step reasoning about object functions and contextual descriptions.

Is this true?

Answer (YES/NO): YES